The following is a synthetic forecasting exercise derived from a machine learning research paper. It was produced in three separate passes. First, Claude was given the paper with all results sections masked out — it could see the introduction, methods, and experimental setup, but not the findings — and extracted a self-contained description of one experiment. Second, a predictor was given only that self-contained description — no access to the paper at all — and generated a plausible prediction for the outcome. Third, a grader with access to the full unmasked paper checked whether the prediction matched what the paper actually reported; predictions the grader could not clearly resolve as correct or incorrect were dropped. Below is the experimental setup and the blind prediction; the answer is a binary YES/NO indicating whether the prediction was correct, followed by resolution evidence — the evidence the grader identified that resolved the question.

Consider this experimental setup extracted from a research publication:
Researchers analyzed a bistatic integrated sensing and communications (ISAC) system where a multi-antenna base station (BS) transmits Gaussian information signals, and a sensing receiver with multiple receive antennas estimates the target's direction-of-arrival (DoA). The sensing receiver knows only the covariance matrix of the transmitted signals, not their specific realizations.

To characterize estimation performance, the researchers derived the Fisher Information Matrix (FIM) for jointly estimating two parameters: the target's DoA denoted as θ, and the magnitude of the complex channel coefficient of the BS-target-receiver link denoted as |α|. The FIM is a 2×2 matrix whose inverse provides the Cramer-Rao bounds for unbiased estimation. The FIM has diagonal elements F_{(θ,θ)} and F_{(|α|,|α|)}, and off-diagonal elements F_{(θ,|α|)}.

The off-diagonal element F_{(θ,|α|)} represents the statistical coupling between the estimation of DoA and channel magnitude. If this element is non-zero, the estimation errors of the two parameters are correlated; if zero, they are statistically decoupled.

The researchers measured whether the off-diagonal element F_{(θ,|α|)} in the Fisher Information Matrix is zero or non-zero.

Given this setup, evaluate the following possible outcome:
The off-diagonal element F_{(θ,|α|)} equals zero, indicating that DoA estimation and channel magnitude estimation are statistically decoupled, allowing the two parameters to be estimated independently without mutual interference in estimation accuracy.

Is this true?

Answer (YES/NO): YES